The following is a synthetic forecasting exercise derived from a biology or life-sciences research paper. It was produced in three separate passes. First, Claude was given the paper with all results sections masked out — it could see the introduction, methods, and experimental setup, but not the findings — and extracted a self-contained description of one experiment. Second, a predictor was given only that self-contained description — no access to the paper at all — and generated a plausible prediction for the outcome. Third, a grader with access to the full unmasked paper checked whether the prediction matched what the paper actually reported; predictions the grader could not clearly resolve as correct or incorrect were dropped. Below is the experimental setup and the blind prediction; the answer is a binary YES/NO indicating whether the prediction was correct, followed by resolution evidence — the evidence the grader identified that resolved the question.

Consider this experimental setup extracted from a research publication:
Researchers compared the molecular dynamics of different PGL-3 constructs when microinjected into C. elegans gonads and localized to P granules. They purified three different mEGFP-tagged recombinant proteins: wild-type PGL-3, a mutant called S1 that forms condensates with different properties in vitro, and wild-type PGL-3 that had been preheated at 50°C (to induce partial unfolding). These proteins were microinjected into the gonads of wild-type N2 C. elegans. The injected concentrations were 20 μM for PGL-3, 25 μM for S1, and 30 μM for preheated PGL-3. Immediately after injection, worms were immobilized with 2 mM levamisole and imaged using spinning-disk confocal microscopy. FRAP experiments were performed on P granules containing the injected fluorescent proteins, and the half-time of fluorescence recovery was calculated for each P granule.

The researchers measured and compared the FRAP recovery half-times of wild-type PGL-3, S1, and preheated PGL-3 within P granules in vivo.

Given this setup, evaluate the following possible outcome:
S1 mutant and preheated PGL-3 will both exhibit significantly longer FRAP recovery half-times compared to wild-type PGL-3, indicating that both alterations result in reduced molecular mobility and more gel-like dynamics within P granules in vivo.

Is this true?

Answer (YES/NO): NO